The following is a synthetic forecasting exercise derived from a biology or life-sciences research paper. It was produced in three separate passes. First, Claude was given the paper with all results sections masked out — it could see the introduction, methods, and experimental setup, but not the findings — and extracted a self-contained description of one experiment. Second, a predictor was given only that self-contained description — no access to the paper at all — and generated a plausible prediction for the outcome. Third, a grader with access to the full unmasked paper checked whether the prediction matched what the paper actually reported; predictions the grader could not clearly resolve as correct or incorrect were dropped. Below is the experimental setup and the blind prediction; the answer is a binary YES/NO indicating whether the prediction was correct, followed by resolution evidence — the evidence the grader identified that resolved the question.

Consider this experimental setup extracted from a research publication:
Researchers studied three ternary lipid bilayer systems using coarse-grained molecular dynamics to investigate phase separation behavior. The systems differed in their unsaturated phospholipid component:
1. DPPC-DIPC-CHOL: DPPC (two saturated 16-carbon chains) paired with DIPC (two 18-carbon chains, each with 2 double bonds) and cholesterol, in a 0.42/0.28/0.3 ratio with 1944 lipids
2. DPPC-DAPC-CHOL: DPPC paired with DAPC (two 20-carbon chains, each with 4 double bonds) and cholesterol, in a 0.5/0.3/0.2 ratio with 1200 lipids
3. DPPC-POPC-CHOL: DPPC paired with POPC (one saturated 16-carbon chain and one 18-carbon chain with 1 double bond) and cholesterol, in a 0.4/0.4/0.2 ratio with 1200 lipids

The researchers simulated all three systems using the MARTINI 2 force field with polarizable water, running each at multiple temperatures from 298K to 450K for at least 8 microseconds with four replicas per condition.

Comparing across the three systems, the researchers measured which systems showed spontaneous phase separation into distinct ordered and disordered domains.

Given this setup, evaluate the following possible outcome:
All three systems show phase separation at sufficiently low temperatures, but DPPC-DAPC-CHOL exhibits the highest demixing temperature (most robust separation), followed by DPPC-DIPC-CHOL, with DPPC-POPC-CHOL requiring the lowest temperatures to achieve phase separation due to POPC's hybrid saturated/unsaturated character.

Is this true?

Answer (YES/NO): NO